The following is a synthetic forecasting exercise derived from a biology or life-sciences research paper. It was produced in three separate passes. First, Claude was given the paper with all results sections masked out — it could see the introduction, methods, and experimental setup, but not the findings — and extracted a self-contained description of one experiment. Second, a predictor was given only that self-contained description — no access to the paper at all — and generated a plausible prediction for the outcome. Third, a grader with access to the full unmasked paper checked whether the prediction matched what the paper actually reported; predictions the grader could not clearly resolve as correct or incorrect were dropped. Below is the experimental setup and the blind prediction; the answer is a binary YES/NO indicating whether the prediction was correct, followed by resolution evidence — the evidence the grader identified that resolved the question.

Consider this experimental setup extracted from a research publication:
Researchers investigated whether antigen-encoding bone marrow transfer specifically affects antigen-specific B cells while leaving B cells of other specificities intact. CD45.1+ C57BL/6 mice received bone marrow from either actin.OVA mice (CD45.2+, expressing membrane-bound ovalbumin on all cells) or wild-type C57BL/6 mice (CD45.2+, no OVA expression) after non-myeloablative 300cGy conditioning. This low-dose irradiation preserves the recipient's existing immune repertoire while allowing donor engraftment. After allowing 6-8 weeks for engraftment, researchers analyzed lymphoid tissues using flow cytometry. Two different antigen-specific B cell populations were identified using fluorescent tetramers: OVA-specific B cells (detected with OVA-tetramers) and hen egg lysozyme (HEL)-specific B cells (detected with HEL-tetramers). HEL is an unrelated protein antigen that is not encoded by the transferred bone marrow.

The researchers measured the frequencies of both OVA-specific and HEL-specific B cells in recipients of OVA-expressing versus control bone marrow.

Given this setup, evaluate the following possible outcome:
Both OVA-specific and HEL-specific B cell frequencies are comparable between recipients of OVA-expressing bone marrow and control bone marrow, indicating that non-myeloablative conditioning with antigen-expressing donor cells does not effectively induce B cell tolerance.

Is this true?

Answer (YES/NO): NO